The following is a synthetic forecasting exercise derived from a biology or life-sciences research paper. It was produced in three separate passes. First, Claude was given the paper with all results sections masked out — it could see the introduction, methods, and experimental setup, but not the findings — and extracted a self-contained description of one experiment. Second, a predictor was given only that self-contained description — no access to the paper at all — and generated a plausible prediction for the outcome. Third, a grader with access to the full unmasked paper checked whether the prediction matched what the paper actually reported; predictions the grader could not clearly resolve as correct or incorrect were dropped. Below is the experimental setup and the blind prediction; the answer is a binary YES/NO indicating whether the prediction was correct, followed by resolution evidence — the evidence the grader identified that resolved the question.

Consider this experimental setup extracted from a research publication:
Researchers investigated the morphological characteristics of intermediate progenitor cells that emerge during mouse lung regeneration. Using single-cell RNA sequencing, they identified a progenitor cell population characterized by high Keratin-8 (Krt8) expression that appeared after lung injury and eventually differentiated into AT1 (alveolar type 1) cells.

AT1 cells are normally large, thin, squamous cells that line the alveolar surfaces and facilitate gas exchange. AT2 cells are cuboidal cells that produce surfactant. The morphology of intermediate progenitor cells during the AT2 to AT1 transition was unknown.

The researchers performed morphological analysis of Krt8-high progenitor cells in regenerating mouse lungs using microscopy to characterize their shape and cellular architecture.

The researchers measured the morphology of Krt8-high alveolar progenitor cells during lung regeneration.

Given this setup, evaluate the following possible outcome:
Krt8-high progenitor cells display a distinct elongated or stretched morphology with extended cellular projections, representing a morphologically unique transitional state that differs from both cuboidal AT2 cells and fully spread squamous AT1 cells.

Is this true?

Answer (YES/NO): NO